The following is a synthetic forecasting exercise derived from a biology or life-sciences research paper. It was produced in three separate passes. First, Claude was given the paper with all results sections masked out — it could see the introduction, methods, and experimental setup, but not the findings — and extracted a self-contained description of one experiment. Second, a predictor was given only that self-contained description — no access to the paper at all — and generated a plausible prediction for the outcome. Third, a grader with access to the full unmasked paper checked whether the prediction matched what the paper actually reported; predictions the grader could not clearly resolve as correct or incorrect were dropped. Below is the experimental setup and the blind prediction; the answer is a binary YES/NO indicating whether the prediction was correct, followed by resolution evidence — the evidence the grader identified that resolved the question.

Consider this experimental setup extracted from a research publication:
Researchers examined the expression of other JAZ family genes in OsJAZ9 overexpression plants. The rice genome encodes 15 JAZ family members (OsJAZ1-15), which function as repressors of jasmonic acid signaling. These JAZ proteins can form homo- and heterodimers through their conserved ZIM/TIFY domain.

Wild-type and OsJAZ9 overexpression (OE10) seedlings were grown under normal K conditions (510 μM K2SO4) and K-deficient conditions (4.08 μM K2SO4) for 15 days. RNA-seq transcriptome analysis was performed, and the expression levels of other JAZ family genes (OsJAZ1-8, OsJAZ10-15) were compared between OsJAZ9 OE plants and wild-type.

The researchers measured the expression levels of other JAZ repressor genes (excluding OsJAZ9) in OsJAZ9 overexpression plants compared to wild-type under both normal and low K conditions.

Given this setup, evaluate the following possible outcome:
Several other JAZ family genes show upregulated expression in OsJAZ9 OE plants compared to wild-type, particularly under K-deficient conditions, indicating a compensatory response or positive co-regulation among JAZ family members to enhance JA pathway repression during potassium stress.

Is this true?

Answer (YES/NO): NO